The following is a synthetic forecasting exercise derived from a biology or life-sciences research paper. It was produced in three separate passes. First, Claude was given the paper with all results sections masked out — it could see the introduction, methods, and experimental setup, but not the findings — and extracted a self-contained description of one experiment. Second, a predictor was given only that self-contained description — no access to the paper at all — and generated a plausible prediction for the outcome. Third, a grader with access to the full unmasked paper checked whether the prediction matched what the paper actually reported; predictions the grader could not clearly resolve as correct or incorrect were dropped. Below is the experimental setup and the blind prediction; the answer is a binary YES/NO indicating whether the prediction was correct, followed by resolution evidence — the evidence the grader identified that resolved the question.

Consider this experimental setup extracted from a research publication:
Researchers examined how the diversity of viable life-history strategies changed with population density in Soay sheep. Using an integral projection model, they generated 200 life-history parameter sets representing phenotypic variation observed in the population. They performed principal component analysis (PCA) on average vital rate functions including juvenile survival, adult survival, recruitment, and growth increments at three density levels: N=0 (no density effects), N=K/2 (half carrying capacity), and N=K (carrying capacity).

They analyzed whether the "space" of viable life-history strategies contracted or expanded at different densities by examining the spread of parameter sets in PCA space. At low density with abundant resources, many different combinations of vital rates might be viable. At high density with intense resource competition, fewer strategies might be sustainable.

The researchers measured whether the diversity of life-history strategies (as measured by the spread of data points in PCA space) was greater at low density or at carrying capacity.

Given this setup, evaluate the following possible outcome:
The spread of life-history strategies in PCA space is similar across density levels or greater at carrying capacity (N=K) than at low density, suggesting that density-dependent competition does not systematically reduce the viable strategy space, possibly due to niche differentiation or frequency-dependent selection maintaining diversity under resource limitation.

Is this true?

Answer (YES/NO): NO